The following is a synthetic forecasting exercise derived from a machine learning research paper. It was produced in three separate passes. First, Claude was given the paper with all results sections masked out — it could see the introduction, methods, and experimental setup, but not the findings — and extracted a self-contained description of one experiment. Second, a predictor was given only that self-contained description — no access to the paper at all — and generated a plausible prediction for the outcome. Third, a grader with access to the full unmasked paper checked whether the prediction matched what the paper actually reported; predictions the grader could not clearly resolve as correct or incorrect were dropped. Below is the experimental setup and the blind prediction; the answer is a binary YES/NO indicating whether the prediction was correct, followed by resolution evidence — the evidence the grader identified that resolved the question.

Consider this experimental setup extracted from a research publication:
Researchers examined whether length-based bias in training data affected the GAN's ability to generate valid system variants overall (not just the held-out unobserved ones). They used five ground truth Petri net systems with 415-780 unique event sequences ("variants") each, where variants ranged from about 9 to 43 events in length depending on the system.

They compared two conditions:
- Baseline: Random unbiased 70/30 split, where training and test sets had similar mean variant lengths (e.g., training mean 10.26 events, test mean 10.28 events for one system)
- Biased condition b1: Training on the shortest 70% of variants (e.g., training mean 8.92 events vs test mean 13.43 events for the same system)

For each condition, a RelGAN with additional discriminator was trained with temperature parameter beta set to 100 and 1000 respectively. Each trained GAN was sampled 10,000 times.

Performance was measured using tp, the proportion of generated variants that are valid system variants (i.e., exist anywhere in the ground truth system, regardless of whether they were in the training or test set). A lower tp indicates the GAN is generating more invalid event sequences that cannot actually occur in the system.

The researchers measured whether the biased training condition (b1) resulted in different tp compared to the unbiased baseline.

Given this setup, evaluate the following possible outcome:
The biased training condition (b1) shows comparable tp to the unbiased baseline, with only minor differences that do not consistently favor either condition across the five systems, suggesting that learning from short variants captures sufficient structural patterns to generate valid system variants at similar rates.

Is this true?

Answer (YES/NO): NO